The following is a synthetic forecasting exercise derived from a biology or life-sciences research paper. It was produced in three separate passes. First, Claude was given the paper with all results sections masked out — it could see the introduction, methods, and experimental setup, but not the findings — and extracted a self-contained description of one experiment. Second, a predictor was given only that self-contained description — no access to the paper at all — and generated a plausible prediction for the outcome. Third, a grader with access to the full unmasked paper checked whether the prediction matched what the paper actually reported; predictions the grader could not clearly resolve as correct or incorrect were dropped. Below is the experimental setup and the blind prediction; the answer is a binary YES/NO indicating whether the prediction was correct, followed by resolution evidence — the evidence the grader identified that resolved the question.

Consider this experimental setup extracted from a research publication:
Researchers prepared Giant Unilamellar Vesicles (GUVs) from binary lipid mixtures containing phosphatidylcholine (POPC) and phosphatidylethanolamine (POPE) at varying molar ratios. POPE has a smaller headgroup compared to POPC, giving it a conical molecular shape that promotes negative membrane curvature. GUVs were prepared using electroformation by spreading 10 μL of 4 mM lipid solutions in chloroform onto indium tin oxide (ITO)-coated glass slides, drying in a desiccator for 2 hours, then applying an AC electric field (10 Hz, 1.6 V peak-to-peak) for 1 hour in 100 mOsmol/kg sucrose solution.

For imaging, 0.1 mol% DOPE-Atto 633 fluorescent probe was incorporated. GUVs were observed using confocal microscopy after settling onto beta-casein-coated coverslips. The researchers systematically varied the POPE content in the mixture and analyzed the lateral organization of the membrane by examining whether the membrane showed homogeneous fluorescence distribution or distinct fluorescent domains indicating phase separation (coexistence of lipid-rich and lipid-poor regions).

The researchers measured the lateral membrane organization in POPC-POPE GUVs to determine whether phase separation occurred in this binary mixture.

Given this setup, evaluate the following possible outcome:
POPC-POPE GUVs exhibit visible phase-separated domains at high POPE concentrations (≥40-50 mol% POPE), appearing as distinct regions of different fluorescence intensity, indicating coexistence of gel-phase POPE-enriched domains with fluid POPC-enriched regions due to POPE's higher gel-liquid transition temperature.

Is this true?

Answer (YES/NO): NO